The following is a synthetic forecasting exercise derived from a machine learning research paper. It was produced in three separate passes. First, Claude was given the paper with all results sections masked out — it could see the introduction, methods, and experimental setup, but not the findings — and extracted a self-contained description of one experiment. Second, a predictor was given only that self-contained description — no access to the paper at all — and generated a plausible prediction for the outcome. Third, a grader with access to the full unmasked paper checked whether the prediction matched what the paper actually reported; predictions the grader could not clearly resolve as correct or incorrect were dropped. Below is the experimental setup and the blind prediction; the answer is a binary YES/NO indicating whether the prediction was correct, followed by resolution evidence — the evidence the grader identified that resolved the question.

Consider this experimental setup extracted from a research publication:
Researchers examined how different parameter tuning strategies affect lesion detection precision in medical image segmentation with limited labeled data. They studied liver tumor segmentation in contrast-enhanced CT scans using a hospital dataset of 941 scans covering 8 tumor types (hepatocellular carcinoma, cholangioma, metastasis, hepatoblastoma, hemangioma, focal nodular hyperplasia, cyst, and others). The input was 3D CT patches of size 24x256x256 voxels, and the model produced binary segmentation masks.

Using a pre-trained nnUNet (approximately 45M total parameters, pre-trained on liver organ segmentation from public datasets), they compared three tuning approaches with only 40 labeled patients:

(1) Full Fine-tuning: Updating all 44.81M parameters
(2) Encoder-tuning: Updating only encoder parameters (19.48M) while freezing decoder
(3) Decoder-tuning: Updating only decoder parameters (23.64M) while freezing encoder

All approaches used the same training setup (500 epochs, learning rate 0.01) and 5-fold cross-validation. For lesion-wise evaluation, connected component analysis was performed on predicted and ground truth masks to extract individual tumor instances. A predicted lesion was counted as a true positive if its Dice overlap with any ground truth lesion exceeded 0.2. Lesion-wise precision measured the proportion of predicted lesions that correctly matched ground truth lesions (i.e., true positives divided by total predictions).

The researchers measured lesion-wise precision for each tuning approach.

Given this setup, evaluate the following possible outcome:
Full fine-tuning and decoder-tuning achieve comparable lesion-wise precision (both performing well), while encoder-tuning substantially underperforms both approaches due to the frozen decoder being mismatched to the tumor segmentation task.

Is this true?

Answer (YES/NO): NO